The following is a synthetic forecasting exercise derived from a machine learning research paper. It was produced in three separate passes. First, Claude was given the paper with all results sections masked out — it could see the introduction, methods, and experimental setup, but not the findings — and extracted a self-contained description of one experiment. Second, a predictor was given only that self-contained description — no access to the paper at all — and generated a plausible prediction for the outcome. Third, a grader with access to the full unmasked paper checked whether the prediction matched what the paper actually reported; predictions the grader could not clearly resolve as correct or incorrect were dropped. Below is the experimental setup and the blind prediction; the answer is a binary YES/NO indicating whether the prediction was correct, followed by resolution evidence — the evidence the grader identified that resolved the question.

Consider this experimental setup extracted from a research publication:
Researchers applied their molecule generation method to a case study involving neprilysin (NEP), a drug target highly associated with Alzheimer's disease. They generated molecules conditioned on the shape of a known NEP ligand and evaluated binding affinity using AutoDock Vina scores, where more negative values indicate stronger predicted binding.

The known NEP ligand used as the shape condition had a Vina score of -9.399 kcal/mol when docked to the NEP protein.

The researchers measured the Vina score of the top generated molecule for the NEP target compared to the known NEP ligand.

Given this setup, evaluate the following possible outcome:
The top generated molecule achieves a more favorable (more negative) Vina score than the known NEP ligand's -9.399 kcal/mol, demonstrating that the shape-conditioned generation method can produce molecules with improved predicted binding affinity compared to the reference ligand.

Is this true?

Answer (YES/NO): YES